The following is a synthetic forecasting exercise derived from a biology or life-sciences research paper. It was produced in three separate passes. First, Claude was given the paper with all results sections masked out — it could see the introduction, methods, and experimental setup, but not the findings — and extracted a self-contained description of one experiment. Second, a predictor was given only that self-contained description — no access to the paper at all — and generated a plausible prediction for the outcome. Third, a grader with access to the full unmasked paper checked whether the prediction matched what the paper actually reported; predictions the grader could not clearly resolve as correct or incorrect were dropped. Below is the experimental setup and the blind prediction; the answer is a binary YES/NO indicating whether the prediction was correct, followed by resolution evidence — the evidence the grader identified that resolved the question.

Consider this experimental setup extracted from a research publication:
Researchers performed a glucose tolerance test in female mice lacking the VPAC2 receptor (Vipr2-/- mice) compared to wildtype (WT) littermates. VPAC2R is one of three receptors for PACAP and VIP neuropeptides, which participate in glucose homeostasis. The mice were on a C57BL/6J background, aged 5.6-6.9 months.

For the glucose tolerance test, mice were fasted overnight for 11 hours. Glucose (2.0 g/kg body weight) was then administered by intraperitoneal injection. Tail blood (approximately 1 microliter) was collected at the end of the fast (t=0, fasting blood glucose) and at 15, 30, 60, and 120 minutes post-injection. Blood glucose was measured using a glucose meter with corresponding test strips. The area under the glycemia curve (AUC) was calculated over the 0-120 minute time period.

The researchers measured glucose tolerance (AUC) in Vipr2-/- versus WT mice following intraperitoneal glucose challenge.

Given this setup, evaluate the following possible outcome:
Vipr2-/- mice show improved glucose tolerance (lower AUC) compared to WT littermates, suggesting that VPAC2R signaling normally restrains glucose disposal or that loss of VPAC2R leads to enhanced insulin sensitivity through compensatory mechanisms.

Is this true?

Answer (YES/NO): NO